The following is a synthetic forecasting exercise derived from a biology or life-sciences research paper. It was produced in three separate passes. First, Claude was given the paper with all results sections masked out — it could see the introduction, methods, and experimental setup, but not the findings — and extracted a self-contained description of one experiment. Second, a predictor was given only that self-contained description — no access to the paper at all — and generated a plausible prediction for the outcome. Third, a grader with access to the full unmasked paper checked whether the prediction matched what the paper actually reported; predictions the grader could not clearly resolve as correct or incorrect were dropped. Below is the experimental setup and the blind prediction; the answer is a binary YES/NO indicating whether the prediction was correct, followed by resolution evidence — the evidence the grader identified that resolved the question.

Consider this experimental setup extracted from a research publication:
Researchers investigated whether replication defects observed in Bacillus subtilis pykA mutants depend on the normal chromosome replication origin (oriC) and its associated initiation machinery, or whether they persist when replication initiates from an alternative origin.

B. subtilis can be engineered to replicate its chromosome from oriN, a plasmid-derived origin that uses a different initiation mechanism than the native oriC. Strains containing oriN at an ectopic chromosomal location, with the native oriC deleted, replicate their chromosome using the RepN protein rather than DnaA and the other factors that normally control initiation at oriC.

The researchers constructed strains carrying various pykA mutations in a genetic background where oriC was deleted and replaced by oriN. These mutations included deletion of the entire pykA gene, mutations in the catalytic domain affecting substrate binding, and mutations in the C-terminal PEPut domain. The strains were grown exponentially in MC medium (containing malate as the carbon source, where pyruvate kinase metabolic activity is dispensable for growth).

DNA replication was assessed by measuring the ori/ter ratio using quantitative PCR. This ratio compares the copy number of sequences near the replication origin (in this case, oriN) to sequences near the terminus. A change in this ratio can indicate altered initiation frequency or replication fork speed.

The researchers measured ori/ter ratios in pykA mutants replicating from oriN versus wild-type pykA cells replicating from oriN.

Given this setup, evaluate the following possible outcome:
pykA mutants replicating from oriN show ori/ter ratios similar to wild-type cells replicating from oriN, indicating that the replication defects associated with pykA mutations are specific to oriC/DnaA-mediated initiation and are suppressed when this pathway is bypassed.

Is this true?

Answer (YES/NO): NO